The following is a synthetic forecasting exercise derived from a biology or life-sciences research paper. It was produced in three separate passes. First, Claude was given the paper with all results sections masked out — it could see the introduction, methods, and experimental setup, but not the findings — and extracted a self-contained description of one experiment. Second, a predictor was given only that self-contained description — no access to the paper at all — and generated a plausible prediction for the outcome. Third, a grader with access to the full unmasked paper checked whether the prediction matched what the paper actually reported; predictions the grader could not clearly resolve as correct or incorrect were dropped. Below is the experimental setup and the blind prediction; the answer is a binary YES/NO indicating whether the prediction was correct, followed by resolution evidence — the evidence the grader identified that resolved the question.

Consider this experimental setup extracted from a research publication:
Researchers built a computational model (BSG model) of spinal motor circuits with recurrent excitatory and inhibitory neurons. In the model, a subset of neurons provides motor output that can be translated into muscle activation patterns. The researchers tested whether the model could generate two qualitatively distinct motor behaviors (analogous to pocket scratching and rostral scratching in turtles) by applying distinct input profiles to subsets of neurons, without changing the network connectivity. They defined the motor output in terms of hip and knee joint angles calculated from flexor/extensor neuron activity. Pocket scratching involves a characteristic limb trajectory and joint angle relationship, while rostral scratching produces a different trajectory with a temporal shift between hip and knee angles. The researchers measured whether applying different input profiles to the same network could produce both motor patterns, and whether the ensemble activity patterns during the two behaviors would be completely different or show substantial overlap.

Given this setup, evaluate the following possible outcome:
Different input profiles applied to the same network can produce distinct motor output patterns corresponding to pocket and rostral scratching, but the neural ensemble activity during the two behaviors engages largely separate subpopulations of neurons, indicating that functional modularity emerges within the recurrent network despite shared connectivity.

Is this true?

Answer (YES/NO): NO